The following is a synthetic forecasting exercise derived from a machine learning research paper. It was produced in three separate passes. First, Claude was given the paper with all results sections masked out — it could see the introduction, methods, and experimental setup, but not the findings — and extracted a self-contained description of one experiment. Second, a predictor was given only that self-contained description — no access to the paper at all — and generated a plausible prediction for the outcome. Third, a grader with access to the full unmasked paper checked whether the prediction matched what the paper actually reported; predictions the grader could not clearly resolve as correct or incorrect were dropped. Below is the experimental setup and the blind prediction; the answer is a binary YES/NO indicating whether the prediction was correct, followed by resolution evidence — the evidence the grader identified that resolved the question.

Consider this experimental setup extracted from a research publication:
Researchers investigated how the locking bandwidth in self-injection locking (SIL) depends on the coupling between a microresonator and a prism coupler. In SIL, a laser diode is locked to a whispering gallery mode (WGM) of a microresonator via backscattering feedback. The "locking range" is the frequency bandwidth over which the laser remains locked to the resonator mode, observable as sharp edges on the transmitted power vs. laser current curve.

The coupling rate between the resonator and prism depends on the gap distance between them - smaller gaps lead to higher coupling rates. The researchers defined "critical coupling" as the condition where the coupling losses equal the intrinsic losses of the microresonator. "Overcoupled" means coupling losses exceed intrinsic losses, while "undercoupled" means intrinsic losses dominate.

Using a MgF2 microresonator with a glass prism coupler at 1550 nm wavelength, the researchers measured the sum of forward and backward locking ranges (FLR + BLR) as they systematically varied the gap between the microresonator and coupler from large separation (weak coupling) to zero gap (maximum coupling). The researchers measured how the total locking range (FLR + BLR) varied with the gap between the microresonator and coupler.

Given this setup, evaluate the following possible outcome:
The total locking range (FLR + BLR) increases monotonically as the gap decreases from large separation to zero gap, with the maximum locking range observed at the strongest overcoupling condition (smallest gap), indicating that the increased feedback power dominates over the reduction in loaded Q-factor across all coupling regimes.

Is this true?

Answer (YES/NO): NO